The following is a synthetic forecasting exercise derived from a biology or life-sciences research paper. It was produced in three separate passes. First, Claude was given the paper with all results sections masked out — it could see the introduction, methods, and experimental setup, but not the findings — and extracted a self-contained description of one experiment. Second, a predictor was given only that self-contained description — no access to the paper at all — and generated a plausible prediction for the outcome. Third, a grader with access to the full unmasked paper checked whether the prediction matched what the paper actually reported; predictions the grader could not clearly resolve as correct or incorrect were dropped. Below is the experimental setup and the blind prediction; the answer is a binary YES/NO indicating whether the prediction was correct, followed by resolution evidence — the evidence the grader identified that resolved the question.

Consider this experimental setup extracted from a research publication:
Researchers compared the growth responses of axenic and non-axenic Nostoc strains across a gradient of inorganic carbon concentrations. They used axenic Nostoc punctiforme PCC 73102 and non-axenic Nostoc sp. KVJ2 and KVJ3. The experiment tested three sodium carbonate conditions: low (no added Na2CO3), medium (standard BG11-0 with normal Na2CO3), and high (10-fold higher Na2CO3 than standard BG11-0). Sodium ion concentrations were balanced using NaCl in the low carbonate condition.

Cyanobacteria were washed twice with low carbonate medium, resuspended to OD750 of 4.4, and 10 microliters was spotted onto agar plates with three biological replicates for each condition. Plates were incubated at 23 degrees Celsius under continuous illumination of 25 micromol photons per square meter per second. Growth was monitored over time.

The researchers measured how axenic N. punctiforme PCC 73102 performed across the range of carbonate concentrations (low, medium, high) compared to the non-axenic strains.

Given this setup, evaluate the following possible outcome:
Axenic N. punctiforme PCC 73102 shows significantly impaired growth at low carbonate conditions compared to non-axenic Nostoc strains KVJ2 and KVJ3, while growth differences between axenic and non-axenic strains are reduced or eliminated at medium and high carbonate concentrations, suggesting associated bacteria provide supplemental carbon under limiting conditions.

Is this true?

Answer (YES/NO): NO